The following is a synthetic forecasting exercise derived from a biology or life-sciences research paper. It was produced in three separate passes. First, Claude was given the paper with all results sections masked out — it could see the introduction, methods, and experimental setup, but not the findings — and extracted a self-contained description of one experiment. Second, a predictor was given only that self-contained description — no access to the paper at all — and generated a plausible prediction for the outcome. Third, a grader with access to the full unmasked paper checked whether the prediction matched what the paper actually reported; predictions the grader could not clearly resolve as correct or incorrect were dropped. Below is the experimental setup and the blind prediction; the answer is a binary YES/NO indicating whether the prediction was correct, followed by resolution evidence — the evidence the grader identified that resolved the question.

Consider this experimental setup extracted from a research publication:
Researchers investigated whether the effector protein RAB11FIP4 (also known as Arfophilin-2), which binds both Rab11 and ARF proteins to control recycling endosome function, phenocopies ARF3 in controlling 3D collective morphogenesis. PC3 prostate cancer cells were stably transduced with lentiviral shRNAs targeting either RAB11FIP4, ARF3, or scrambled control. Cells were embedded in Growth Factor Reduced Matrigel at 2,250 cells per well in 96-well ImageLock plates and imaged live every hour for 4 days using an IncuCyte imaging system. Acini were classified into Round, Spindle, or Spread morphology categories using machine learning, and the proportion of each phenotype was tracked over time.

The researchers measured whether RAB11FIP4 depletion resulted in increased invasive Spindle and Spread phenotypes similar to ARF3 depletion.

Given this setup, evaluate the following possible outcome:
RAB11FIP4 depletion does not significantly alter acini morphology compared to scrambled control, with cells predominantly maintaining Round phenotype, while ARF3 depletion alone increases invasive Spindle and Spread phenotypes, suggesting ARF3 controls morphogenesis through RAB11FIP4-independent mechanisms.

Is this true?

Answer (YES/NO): NO